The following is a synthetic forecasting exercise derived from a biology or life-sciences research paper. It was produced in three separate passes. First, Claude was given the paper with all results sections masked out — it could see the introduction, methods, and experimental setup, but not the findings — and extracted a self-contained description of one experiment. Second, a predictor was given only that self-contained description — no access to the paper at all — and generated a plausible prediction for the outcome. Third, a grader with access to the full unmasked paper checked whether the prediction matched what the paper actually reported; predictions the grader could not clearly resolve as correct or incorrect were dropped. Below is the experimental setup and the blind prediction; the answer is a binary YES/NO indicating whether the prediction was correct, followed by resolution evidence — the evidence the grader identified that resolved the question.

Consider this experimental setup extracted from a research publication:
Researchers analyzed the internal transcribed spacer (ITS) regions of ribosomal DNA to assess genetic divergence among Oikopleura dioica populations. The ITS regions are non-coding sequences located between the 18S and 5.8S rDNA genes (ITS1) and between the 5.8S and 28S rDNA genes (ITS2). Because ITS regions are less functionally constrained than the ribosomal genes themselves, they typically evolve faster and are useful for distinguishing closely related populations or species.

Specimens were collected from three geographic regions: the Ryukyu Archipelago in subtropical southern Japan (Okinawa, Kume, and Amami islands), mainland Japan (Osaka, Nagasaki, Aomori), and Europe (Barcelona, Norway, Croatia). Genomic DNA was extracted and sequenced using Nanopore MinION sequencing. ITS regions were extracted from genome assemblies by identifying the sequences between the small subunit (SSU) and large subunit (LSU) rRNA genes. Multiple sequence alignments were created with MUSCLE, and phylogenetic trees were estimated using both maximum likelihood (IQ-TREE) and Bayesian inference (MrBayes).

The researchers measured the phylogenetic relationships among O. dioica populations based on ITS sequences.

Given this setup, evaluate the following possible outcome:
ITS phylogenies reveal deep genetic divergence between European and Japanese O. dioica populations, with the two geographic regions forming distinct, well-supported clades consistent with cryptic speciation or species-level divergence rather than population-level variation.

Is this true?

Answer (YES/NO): NO